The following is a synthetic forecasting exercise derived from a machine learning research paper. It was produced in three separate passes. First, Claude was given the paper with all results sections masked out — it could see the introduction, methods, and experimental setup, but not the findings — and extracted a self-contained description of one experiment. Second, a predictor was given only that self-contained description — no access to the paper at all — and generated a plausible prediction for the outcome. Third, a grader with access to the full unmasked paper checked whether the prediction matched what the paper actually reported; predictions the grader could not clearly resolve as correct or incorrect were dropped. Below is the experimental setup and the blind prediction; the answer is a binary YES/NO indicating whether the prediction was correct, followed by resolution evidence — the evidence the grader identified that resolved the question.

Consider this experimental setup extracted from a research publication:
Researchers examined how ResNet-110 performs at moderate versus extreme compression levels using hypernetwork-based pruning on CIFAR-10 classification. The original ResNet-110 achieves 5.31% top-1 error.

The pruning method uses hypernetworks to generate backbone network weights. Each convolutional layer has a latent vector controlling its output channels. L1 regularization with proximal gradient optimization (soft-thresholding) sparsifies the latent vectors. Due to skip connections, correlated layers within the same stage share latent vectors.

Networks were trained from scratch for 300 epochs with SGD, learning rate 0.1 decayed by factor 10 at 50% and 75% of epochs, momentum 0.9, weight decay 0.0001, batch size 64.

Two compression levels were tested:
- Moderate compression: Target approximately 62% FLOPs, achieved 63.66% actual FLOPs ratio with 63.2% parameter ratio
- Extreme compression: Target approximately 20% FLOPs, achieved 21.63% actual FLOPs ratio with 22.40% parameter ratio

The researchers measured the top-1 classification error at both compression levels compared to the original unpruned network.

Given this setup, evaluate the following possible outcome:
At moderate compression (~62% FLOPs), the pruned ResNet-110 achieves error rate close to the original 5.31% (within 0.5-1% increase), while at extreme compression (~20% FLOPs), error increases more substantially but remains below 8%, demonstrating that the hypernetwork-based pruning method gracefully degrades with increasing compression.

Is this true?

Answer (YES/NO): YES